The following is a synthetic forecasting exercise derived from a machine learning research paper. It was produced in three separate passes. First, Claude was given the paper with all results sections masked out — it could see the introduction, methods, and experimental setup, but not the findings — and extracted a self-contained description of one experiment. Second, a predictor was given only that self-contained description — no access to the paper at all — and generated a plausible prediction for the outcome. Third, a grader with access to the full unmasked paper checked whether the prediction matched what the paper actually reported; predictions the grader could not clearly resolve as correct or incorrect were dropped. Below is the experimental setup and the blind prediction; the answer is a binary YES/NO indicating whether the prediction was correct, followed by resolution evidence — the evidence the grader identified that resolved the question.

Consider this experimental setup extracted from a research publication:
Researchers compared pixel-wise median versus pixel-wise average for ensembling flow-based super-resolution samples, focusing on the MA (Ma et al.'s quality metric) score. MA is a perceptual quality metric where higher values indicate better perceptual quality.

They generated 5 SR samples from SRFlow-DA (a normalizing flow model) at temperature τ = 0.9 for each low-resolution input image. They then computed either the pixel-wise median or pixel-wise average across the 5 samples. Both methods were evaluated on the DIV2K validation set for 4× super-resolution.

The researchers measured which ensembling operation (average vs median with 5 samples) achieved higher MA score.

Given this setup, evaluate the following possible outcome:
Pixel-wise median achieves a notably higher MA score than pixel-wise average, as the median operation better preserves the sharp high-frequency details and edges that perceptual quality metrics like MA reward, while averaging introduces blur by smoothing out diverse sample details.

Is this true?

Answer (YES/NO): NO